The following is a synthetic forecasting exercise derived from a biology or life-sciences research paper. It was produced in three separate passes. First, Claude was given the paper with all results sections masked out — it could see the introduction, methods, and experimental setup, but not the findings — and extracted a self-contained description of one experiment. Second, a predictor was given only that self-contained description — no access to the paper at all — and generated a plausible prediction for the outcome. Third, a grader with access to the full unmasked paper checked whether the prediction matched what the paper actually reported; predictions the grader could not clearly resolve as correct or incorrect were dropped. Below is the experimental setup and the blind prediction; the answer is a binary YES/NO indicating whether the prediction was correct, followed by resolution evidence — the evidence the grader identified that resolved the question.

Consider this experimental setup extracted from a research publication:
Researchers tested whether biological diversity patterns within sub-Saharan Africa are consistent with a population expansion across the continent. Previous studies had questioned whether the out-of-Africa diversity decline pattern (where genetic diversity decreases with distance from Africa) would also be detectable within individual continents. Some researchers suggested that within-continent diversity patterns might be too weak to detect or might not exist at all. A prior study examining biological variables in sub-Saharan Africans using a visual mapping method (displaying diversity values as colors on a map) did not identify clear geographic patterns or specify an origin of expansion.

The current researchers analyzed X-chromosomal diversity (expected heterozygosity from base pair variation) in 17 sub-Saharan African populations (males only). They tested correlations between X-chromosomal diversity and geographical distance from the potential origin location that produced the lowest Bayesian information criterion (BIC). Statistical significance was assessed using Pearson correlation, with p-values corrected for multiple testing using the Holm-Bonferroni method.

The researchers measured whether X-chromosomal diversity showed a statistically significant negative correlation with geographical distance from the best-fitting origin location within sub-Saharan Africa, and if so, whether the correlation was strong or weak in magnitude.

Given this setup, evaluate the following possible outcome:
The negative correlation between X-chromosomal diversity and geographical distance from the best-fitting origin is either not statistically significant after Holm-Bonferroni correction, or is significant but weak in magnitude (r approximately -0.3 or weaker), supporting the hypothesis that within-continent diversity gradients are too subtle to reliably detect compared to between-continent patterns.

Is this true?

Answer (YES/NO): NO